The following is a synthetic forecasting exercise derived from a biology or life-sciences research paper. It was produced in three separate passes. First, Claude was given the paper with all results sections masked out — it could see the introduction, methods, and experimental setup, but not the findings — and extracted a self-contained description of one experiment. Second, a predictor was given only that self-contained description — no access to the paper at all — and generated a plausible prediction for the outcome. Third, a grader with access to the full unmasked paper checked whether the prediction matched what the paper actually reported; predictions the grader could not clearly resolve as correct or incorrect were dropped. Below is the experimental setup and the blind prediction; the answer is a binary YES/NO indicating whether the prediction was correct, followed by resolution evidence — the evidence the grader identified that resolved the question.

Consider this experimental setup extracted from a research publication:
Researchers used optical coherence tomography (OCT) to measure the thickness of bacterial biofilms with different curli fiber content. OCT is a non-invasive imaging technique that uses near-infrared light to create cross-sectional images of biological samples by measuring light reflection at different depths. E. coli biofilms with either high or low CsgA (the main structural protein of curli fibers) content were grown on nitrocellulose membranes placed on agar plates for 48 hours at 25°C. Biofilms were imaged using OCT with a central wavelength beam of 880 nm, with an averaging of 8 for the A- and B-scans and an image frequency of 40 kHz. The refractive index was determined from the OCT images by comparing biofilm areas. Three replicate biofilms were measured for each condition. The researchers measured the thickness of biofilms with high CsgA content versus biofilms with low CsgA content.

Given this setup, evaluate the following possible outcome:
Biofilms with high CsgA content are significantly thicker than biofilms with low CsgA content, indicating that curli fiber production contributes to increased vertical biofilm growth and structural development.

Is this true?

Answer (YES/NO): NO